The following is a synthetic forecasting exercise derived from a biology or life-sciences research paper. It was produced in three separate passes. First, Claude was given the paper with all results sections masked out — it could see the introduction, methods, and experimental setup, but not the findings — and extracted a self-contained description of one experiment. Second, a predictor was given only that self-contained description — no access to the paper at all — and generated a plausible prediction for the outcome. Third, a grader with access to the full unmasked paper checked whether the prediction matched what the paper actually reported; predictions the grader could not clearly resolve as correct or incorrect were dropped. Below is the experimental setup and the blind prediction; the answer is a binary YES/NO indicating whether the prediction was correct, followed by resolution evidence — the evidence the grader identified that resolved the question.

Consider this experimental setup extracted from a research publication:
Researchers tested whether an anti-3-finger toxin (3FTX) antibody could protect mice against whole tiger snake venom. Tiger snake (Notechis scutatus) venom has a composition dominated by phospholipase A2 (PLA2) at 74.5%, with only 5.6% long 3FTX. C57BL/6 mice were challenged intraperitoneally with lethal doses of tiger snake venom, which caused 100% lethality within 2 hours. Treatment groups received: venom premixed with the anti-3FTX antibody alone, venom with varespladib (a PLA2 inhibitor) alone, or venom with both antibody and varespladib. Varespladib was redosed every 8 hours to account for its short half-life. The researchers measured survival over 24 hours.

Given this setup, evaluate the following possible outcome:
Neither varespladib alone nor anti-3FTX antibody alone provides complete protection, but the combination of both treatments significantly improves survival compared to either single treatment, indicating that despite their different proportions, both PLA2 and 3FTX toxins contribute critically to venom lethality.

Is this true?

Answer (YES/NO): NO